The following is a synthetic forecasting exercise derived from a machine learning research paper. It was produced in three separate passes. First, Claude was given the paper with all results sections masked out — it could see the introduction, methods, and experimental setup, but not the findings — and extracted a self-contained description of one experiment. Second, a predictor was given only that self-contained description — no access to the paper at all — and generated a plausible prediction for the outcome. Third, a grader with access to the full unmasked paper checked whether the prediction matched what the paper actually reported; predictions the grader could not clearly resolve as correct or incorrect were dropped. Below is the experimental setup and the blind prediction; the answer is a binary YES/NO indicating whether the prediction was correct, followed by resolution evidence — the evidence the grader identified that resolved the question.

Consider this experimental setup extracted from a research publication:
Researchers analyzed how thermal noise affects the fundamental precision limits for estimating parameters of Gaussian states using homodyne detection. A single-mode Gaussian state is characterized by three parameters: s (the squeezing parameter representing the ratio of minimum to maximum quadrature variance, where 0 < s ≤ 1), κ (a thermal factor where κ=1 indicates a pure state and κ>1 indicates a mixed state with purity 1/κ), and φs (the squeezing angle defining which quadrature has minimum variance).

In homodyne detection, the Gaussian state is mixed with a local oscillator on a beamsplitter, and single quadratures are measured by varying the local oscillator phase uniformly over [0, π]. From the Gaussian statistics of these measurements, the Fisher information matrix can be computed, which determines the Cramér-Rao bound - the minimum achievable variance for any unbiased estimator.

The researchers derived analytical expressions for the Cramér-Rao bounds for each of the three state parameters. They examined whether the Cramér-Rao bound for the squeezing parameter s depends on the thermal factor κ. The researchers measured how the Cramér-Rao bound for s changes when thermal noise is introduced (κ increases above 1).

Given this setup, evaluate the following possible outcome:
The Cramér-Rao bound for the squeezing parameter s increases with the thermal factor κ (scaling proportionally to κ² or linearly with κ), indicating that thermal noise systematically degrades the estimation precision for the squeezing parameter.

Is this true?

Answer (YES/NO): NO